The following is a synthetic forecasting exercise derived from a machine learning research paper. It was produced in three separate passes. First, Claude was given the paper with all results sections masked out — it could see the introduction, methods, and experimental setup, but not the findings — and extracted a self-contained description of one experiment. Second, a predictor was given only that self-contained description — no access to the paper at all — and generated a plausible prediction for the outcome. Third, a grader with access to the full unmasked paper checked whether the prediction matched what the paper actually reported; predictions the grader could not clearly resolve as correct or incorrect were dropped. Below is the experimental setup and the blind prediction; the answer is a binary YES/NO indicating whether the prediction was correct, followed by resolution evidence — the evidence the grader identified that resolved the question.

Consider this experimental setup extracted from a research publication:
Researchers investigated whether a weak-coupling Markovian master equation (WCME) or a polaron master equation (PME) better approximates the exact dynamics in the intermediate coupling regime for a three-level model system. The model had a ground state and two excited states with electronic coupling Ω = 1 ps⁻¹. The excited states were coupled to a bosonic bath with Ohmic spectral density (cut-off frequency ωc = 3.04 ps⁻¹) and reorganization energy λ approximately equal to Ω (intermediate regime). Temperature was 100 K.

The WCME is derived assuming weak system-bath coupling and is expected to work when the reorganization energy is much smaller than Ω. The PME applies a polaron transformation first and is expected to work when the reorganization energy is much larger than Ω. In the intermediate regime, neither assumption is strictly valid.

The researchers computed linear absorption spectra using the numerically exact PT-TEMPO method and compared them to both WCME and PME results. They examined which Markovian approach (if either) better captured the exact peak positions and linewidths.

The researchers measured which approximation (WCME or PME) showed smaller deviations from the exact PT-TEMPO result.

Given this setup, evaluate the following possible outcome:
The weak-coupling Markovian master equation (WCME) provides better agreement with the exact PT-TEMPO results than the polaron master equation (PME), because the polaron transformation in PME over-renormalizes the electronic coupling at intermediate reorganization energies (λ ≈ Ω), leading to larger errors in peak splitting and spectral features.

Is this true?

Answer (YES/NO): NO